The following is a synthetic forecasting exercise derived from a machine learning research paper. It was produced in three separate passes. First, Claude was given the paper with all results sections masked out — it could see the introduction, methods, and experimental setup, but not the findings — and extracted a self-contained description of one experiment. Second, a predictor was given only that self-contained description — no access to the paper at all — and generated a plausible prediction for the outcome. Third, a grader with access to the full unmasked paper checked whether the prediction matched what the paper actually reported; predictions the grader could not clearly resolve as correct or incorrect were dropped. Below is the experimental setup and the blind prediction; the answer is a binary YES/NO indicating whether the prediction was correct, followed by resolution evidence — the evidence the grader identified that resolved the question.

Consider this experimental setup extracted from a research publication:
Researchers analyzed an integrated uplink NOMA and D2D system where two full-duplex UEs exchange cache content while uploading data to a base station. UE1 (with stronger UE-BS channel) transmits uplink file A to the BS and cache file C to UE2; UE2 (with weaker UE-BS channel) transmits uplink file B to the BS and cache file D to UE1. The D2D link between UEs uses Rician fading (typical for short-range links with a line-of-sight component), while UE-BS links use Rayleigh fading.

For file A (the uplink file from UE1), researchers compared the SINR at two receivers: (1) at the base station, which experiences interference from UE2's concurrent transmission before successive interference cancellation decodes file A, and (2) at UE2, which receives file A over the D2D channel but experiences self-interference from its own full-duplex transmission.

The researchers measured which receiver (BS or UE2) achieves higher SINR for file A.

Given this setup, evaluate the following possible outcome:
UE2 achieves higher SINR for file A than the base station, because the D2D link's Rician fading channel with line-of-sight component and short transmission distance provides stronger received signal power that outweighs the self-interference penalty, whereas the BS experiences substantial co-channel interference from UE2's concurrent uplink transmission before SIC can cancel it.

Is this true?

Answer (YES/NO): YES